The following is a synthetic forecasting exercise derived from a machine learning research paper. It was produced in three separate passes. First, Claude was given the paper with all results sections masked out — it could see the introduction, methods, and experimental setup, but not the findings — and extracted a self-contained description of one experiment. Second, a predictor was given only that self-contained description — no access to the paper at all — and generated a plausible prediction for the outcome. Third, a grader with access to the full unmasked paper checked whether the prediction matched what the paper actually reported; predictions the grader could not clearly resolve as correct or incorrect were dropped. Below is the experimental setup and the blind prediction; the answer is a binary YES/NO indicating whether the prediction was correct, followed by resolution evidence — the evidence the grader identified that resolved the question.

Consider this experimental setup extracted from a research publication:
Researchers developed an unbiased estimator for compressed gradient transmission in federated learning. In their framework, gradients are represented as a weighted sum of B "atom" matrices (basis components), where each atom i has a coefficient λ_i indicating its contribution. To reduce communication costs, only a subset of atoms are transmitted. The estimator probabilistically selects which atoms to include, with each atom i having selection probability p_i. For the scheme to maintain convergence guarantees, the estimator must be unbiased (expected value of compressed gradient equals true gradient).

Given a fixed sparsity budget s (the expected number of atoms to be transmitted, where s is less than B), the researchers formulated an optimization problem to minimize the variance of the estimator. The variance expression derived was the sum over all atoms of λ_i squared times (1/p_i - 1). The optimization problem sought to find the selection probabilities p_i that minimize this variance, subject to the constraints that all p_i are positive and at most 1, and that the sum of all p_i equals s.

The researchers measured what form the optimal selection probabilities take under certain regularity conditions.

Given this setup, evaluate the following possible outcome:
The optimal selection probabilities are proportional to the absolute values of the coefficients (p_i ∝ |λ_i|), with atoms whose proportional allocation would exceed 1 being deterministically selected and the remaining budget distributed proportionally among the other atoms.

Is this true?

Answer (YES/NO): NO